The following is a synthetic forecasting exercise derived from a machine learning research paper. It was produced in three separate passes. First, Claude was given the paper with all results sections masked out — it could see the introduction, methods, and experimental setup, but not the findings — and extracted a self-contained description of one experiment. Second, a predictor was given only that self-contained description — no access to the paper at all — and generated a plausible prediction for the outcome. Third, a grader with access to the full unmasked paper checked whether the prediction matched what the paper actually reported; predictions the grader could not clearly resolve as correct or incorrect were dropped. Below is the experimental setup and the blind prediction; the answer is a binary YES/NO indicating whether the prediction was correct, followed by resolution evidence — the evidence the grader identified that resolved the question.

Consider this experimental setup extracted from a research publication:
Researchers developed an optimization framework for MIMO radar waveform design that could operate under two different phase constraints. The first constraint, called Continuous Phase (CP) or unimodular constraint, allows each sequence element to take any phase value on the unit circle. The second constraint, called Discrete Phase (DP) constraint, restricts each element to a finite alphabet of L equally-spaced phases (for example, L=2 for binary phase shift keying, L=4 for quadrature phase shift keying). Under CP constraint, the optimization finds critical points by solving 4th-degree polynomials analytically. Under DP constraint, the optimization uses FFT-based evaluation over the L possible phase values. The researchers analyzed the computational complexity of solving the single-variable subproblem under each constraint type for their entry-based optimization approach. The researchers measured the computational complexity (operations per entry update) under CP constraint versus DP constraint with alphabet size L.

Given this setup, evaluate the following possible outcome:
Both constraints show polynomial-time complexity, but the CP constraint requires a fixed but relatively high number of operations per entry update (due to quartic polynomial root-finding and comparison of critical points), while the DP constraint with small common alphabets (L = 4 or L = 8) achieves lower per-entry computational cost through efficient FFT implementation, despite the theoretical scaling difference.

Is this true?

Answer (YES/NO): YES